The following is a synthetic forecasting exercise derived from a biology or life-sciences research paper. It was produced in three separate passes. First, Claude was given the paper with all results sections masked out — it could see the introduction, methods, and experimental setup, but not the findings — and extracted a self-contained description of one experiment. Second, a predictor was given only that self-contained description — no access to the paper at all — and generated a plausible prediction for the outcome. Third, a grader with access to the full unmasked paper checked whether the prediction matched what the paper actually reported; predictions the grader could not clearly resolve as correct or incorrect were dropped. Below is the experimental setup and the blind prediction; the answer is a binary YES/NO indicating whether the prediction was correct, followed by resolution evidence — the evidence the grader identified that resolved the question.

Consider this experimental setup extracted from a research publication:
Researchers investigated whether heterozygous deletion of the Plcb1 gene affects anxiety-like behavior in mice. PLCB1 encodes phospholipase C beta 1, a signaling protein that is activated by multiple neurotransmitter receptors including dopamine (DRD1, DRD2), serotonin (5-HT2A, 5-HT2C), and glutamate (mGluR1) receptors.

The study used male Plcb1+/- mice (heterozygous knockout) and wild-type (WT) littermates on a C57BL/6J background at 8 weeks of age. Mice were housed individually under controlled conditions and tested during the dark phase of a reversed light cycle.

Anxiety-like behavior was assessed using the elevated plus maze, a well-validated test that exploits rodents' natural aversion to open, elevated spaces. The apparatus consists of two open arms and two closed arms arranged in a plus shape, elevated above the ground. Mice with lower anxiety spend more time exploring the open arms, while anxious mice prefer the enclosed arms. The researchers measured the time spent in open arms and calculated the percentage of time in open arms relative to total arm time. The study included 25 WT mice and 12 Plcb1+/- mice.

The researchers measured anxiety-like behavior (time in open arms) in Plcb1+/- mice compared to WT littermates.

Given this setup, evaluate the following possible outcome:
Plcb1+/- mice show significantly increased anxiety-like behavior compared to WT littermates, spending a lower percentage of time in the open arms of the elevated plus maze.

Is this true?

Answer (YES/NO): YES